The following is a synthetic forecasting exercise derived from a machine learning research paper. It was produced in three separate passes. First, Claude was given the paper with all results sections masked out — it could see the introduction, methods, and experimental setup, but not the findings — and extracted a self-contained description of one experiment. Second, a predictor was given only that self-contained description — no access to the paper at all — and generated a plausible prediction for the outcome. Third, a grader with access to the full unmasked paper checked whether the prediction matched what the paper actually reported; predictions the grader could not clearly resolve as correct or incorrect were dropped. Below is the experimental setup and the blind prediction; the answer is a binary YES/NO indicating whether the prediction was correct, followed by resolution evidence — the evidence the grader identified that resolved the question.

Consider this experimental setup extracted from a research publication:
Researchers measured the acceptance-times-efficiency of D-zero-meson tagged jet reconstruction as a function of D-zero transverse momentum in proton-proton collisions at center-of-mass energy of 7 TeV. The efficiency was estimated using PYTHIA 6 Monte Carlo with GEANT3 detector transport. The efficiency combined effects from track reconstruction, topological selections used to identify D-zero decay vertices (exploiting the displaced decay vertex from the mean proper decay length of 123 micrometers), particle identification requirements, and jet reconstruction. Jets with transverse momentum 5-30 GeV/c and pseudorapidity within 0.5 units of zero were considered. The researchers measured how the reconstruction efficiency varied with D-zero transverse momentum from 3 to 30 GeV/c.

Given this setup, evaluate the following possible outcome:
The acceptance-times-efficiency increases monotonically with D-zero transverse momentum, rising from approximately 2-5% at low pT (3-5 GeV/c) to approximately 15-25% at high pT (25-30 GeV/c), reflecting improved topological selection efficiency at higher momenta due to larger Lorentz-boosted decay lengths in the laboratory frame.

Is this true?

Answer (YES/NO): NO